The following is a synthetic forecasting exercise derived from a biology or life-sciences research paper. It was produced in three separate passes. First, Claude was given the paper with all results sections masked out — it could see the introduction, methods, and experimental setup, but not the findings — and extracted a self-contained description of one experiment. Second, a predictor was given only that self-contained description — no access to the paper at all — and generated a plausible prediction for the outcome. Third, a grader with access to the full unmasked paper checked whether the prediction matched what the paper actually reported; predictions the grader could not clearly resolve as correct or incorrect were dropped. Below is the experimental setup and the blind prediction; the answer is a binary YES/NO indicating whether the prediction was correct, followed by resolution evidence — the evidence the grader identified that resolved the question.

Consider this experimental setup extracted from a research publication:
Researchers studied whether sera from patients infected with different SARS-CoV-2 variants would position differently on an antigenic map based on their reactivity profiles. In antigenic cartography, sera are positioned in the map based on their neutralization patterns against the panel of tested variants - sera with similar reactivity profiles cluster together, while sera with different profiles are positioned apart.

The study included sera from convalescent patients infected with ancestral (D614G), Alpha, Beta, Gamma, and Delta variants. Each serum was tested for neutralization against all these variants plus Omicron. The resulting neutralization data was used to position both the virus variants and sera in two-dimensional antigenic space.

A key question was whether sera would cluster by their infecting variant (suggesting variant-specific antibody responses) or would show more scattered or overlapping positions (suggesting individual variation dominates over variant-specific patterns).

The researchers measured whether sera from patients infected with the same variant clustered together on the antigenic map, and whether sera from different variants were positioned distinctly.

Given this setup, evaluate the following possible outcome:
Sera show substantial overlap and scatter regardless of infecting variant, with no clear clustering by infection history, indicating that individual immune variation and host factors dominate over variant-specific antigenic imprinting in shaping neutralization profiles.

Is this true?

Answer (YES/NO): NO